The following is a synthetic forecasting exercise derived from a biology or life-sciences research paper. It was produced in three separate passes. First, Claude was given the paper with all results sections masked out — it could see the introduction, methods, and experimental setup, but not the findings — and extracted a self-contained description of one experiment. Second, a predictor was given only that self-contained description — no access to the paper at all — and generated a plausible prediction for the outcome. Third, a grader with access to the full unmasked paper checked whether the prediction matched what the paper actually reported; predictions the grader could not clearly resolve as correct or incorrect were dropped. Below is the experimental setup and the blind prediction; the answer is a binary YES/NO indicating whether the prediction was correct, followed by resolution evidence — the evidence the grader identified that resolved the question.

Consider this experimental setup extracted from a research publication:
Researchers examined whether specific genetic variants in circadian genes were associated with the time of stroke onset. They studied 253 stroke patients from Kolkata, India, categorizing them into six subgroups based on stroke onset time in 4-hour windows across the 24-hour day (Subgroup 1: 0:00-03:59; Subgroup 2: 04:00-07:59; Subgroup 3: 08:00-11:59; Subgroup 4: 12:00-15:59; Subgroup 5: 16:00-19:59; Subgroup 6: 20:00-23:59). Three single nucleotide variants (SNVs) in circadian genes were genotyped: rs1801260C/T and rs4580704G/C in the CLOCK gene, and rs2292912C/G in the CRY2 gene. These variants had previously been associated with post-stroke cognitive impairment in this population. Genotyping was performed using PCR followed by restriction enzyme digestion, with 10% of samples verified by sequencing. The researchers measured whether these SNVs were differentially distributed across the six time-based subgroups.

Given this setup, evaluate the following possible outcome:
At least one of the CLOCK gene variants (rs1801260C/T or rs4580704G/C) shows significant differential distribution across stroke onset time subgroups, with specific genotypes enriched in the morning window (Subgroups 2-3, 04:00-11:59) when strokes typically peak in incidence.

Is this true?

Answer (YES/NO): NO